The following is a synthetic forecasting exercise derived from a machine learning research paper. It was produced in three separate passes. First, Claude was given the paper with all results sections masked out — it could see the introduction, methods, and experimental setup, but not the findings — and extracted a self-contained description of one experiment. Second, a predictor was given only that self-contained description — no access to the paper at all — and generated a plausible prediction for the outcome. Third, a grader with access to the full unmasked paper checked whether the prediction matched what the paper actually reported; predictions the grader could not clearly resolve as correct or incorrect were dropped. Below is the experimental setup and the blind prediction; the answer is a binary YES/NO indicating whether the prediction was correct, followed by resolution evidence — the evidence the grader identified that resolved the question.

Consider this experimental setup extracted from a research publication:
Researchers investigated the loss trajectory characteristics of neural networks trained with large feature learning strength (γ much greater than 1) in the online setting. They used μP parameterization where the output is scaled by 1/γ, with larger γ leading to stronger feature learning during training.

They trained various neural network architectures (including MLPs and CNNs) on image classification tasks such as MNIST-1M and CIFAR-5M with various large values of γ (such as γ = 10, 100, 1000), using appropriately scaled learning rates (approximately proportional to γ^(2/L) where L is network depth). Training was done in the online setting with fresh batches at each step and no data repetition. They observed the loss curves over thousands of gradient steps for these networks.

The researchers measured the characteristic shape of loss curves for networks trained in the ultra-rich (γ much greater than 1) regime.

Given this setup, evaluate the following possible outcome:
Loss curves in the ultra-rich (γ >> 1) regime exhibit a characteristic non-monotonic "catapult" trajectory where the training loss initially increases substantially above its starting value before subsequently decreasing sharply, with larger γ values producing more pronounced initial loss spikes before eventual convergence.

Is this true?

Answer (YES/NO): NO